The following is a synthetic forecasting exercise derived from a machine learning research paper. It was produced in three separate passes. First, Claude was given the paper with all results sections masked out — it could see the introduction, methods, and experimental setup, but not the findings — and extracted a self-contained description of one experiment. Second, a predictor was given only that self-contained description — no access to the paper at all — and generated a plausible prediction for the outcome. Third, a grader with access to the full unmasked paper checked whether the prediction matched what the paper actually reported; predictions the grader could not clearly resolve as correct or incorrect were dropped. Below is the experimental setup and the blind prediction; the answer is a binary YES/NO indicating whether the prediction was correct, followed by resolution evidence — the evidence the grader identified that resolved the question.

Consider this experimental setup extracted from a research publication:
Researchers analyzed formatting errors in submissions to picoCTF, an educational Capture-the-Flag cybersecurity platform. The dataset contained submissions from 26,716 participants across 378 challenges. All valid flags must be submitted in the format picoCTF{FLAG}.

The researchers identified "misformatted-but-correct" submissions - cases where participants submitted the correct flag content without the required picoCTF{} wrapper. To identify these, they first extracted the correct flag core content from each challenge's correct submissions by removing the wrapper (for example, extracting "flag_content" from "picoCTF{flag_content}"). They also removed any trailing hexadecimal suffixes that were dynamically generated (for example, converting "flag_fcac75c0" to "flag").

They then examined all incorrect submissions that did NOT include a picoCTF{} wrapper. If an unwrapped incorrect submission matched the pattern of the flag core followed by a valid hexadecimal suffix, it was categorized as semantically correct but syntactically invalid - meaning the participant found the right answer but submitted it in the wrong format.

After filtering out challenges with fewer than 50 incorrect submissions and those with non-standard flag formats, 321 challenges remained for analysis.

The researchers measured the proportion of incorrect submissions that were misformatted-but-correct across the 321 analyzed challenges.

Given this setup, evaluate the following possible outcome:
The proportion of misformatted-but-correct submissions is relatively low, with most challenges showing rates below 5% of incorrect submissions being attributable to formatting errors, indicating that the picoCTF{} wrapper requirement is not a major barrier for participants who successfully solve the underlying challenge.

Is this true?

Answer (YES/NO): YES